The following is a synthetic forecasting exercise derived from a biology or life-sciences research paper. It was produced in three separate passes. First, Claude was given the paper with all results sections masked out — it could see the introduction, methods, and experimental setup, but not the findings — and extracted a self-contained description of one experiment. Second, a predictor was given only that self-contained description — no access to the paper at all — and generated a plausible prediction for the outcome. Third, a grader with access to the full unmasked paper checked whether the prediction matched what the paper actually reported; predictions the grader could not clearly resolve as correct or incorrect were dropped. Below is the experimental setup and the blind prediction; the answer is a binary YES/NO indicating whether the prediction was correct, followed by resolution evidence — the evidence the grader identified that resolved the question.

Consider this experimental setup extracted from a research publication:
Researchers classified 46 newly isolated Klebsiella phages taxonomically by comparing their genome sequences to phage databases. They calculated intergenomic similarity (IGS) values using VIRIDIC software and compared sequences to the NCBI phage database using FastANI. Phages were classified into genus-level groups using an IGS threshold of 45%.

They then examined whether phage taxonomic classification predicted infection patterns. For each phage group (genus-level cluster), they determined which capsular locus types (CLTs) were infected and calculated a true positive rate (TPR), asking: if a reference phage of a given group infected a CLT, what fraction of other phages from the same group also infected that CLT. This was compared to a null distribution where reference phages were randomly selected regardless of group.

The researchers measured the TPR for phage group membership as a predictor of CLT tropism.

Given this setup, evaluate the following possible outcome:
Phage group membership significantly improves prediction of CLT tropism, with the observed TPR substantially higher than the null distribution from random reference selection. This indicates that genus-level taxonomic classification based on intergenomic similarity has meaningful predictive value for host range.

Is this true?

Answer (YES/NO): NO